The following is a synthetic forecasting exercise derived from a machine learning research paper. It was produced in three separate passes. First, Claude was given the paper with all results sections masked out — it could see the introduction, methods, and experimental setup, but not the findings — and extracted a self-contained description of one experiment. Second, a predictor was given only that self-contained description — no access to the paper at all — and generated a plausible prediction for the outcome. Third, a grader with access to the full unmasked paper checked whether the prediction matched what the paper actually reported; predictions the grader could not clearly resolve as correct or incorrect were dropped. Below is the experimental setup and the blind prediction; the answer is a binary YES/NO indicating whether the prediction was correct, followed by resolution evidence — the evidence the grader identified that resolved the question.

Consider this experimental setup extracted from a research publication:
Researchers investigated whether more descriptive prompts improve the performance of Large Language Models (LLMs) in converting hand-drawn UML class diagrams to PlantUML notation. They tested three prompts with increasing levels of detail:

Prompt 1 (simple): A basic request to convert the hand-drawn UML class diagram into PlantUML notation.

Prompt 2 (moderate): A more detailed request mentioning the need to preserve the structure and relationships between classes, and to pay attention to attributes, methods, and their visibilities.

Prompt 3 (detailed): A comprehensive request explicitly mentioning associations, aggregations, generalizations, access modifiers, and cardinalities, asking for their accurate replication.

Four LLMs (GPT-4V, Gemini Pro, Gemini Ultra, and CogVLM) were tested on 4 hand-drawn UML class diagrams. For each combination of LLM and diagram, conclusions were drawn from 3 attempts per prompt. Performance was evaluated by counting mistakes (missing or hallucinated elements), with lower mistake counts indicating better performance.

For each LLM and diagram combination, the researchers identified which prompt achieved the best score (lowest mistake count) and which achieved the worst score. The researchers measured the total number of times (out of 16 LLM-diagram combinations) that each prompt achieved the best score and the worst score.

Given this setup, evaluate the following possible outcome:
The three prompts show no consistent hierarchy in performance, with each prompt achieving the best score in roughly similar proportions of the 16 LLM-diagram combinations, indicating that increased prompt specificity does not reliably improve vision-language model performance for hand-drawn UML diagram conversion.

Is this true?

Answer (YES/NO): NO